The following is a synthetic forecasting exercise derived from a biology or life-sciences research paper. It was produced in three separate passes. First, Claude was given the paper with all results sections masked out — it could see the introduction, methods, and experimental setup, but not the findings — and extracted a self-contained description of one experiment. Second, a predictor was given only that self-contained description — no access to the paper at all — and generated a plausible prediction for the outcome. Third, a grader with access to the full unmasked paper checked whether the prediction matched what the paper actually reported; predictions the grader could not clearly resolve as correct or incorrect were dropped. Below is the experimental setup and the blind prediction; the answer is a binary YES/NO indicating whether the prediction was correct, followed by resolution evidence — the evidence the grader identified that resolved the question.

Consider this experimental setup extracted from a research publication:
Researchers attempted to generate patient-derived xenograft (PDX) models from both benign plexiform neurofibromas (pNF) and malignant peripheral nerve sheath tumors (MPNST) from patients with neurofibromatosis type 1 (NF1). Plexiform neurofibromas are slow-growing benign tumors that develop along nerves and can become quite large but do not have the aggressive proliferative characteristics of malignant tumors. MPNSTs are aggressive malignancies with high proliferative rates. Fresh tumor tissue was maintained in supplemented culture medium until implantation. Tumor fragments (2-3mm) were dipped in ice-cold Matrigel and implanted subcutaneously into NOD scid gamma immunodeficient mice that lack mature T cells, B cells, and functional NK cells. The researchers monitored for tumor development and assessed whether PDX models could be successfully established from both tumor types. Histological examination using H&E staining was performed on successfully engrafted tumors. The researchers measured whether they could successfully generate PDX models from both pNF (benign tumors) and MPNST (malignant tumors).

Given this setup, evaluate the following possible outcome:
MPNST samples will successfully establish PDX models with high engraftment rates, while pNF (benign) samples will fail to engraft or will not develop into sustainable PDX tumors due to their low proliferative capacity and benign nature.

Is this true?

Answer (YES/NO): NO